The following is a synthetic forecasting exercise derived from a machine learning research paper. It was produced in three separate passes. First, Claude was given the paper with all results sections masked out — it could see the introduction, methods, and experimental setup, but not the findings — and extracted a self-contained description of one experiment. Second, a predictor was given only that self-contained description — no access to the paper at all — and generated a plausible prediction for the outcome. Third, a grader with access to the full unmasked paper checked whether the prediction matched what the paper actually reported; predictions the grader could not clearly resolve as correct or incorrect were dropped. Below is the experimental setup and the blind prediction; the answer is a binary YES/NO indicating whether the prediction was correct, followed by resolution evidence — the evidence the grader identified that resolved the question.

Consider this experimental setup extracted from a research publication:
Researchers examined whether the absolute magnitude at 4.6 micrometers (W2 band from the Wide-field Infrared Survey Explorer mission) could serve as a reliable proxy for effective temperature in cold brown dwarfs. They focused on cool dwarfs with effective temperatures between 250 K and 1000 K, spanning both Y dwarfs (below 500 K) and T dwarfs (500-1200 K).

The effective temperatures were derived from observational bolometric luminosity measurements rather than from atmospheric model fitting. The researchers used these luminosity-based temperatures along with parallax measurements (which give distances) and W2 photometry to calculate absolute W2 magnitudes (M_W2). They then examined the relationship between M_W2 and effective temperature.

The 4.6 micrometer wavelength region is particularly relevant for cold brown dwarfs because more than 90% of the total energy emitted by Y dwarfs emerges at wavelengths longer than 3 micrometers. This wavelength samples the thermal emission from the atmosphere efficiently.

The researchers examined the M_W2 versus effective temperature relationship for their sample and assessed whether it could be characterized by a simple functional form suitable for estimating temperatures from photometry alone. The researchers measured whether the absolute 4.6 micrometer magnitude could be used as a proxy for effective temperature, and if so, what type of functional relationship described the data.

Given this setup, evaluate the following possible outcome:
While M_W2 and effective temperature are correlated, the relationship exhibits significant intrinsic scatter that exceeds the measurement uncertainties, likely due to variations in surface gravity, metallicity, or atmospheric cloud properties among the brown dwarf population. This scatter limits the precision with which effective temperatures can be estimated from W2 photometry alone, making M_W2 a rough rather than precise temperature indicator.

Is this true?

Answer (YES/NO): NO